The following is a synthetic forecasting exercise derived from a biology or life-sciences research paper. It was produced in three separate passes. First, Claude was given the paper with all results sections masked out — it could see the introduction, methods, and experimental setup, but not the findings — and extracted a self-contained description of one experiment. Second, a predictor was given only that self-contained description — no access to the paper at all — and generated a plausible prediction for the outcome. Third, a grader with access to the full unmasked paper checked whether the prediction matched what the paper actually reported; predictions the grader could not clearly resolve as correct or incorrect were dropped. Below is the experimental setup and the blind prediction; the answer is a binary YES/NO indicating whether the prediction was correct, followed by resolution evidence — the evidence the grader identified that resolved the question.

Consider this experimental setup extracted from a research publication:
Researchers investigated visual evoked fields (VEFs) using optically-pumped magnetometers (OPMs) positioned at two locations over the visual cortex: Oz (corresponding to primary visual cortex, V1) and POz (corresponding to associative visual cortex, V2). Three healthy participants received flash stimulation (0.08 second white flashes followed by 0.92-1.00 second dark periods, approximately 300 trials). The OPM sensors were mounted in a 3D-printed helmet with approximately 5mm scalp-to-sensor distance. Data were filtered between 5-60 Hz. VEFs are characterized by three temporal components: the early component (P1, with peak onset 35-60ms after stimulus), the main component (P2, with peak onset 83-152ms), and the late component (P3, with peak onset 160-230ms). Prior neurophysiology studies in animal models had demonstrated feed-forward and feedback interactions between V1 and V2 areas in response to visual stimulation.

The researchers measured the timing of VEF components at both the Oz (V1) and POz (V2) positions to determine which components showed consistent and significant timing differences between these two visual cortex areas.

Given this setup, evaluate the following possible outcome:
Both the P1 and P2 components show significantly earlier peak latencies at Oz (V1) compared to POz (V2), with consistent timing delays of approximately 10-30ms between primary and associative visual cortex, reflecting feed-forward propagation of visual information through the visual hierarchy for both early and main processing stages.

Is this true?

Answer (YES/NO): NO